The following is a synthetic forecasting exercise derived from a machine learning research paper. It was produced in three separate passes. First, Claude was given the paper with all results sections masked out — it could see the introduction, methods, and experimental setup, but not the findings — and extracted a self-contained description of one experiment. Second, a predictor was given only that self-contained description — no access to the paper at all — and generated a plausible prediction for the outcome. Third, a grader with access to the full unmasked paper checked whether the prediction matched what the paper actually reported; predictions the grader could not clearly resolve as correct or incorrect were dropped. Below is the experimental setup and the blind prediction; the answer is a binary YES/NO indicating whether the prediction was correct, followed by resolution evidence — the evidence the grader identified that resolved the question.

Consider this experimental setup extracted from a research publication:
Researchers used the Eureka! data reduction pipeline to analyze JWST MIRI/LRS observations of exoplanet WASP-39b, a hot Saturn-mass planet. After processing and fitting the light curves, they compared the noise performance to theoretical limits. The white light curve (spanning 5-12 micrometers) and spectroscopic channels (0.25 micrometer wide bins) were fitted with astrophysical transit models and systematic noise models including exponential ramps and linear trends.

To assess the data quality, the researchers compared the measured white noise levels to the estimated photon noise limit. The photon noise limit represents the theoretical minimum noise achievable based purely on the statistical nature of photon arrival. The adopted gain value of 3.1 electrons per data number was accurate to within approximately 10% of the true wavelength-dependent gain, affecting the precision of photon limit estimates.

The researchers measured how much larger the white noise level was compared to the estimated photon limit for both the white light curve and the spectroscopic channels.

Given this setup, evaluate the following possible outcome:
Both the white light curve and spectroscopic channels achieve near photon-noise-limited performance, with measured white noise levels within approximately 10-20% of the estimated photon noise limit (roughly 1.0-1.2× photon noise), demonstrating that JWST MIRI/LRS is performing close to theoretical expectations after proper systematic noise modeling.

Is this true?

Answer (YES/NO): NO